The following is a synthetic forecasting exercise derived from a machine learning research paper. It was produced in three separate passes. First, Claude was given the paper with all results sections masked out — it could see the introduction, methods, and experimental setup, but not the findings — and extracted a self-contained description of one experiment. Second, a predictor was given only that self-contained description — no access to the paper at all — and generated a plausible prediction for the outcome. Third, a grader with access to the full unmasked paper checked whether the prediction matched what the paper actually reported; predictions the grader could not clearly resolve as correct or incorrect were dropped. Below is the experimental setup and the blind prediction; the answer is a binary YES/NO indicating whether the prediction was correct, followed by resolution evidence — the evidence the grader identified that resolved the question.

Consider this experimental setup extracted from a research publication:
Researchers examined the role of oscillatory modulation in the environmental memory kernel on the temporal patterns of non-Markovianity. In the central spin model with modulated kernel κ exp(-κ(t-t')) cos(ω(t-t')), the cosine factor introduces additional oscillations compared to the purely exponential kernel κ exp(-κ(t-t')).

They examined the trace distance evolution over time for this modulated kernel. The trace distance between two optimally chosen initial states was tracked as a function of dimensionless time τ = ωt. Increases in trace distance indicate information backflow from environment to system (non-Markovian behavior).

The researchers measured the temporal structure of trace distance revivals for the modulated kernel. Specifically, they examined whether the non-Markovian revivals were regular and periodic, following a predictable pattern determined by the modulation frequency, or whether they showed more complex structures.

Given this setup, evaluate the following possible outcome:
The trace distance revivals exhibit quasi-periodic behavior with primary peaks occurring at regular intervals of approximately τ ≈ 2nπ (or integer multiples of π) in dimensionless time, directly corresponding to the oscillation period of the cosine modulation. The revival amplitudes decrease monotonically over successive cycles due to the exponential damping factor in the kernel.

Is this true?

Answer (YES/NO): NO